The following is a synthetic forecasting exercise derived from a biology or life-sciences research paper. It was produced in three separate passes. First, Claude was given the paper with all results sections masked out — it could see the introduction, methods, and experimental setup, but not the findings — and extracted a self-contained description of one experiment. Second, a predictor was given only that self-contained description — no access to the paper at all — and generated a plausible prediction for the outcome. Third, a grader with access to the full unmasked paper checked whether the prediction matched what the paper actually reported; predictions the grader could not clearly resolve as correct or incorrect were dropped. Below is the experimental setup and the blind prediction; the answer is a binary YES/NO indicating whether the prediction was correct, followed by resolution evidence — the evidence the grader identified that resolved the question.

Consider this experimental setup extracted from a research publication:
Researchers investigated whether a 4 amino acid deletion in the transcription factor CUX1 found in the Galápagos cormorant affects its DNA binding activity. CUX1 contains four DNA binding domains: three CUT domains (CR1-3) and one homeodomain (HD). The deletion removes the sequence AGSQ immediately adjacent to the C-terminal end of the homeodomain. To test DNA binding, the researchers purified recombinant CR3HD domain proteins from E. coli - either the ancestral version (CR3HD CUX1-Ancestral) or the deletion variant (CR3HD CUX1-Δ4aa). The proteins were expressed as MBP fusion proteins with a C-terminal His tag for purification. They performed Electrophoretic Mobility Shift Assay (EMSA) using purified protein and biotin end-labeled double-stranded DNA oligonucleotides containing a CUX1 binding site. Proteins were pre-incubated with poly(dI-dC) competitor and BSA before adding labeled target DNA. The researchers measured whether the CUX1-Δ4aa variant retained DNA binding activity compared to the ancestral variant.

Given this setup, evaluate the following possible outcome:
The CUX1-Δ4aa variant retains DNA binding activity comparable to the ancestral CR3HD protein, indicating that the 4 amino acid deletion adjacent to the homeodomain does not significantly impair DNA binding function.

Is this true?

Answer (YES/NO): YES